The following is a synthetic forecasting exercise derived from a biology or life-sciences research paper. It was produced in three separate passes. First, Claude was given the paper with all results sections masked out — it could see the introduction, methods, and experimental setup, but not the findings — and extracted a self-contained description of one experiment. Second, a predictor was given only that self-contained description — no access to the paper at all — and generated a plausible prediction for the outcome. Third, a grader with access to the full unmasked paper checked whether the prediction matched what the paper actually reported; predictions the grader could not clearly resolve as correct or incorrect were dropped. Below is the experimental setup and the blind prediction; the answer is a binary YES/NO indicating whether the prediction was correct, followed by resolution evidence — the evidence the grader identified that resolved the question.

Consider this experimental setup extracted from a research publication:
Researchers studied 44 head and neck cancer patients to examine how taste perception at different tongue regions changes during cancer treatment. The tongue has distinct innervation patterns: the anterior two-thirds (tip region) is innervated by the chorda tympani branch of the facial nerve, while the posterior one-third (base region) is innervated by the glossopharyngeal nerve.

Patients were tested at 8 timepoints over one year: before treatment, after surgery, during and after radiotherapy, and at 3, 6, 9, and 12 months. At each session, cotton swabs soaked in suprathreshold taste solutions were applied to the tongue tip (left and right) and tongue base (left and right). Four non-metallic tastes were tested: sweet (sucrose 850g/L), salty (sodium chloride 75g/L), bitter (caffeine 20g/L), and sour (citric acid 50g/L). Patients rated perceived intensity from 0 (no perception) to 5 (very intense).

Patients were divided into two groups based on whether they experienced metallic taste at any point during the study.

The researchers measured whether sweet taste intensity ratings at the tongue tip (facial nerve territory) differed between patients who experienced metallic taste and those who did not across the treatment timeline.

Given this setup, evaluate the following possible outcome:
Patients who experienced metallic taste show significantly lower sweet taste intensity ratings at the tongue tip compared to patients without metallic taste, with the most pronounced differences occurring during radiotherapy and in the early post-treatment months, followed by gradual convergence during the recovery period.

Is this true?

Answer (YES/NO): NO